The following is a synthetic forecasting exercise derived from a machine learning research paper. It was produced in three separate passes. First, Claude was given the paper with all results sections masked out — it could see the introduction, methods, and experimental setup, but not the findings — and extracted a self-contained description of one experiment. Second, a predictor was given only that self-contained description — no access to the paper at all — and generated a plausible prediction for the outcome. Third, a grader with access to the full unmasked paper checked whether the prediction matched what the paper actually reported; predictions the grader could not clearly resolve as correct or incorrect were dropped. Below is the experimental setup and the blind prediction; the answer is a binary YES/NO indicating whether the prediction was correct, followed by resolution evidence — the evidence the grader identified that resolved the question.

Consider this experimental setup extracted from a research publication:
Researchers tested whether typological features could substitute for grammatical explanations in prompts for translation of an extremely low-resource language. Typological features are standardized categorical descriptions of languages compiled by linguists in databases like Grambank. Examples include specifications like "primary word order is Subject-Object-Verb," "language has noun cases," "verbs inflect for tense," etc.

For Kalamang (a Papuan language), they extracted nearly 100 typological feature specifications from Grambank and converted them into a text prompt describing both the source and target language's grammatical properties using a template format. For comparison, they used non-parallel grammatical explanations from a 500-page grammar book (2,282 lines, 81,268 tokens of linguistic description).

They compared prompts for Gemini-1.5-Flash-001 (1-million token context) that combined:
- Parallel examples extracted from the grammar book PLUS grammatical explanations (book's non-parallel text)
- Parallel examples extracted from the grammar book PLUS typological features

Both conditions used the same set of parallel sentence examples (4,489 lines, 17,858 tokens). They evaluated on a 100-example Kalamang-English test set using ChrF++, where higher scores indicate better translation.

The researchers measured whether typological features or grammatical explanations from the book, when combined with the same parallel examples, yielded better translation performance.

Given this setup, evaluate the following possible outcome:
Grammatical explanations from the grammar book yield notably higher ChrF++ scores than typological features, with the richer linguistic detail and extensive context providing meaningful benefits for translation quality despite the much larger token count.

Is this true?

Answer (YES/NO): NO